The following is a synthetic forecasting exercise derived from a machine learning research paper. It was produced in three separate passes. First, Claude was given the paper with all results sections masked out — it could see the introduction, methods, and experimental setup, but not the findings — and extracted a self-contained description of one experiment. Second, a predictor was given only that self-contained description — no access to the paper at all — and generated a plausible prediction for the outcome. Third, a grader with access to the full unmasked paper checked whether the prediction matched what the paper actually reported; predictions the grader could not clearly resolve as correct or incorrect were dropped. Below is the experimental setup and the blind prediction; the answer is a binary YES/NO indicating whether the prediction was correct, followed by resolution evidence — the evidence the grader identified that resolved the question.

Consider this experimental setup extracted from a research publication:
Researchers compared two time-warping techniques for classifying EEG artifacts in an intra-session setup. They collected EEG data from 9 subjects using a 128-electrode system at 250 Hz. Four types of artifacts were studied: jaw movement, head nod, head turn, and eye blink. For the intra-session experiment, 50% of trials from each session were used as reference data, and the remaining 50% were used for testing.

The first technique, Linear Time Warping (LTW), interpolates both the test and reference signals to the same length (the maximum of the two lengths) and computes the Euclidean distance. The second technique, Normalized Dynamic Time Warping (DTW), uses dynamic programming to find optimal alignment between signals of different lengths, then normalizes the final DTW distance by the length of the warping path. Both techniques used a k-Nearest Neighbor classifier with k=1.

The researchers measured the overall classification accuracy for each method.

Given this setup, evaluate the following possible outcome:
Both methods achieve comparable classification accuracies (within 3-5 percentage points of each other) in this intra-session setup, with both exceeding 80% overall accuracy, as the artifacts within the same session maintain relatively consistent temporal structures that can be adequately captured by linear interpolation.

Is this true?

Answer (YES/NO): YES